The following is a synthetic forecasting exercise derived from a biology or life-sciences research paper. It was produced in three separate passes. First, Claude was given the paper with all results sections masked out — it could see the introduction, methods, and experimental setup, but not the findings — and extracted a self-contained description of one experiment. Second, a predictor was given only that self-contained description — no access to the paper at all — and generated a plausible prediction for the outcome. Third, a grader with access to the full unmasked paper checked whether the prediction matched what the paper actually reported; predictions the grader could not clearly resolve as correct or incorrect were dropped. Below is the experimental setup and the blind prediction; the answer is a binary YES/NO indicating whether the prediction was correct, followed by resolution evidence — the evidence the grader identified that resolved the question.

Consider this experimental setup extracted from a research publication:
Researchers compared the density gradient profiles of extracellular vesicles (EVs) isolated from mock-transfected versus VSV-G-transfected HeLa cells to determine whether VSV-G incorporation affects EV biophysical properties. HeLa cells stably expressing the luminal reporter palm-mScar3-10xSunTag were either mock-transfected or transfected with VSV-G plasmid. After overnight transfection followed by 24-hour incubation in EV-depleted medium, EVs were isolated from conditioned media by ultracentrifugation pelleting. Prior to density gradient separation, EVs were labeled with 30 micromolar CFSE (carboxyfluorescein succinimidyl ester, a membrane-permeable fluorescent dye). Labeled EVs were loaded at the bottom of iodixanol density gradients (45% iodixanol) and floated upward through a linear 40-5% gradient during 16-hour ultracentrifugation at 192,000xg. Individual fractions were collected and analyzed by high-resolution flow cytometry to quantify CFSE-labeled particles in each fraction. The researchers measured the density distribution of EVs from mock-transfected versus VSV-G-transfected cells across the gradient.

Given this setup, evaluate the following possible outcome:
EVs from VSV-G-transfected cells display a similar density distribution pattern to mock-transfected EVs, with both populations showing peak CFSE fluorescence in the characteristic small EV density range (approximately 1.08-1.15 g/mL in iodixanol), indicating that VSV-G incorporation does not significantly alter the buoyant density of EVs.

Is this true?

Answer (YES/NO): NO